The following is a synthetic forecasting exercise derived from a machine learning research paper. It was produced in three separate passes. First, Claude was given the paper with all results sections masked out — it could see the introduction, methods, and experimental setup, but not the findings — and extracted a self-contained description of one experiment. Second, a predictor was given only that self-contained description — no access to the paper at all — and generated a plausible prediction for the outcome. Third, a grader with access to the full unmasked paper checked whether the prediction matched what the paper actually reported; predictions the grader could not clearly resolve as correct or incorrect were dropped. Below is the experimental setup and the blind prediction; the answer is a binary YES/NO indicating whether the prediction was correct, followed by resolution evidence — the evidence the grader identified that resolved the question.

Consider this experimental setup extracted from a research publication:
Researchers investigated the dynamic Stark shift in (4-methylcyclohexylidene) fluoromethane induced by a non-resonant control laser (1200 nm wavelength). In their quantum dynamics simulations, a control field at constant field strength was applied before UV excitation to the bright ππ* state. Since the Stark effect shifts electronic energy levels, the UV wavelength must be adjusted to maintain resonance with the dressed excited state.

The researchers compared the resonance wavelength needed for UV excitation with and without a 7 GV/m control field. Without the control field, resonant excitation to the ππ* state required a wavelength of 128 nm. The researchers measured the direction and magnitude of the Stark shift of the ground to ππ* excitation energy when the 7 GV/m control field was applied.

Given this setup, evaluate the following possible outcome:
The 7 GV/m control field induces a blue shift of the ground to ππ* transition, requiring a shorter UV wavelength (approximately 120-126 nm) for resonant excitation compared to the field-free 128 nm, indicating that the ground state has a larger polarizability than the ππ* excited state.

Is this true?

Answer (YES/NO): NO